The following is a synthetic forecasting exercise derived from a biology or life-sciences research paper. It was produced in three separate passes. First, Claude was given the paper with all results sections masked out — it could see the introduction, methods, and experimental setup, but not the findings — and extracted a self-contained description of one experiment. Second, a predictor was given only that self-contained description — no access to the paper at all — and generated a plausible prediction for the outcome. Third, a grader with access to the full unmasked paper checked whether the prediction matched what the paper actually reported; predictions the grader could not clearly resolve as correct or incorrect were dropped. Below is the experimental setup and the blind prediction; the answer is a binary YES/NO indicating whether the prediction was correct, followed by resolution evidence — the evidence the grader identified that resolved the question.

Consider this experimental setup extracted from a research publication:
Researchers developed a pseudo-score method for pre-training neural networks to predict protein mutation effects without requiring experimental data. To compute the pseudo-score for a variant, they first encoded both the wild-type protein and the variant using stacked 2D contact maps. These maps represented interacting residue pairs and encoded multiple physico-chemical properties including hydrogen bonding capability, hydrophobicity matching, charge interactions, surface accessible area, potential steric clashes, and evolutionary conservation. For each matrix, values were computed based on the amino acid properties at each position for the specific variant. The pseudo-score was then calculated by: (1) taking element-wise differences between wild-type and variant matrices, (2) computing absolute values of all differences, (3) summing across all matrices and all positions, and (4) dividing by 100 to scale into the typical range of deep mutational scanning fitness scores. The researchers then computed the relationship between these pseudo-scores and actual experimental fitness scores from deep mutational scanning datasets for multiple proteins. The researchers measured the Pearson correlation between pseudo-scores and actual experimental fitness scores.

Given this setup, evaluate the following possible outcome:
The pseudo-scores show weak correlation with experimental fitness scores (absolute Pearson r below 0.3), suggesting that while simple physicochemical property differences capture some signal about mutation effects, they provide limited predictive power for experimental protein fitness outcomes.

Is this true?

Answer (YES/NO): NO